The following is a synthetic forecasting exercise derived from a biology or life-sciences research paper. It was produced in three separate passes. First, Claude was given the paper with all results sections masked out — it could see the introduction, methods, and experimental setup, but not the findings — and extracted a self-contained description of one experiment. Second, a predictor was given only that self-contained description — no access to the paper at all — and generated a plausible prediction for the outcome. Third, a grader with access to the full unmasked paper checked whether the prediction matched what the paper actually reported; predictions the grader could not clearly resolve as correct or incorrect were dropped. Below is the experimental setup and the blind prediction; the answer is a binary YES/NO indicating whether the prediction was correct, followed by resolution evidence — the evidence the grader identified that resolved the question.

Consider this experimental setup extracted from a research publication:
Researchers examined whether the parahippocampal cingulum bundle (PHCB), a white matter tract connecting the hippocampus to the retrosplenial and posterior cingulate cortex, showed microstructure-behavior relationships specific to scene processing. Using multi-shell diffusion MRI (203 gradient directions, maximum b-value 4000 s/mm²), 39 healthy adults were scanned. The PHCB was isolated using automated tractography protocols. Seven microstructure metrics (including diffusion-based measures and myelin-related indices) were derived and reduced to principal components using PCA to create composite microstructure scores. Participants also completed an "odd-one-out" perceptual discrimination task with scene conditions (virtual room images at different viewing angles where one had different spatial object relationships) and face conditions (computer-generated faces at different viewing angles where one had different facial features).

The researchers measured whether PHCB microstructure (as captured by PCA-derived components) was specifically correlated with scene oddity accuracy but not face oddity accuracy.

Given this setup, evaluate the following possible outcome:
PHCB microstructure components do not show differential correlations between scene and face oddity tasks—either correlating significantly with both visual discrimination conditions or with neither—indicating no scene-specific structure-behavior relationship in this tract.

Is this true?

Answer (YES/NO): YES